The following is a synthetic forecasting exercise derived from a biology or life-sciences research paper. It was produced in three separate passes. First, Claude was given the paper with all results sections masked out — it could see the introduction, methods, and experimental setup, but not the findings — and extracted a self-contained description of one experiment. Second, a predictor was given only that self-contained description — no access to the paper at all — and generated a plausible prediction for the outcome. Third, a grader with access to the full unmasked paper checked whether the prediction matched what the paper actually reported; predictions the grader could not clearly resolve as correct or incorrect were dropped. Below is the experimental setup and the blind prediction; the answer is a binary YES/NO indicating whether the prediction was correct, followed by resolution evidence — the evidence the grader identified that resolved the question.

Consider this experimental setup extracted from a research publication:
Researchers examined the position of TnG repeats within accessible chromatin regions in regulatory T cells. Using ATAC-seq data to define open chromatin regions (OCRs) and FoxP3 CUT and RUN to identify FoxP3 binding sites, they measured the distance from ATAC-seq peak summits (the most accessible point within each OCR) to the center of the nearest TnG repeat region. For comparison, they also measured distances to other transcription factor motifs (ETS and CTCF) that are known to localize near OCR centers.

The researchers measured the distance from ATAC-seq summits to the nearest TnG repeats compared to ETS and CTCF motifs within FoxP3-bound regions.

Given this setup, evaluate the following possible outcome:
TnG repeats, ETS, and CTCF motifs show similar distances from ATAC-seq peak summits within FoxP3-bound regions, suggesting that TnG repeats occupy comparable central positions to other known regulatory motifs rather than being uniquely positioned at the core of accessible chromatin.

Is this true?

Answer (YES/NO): NO